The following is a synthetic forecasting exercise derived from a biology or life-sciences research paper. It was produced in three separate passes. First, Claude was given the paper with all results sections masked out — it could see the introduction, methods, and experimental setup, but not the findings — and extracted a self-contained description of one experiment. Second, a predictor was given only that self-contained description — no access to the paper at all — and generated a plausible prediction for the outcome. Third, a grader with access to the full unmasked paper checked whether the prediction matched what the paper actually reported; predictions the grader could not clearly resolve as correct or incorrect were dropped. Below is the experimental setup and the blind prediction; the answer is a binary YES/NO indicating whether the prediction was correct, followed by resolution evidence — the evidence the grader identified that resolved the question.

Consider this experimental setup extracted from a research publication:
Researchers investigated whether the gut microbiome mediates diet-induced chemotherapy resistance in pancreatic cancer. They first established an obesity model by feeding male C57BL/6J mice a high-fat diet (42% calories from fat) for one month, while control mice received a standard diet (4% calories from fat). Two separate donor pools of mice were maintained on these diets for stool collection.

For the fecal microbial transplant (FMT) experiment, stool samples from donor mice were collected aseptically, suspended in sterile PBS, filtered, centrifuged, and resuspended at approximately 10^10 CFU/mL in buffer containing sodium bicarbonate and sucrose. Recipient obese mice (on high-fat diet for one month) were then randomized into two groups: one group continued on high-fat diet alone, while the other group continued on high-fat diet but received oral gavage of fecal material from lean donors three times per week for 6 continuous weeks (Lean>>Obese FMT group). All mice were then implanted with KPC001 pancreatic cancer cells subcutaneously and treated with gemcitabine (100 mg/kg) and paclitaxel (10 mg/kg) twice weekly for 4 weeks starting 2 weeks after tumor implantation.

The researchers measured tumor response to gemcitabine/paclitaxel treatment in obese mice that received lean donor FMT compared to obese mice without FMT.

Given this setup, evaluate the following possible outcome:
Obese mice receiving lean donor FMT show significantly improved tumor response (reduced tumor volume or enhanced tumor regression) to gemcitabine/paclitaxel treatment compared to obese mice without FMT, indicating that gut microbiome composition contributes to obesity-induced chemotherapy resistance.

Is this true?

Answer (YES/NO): YES